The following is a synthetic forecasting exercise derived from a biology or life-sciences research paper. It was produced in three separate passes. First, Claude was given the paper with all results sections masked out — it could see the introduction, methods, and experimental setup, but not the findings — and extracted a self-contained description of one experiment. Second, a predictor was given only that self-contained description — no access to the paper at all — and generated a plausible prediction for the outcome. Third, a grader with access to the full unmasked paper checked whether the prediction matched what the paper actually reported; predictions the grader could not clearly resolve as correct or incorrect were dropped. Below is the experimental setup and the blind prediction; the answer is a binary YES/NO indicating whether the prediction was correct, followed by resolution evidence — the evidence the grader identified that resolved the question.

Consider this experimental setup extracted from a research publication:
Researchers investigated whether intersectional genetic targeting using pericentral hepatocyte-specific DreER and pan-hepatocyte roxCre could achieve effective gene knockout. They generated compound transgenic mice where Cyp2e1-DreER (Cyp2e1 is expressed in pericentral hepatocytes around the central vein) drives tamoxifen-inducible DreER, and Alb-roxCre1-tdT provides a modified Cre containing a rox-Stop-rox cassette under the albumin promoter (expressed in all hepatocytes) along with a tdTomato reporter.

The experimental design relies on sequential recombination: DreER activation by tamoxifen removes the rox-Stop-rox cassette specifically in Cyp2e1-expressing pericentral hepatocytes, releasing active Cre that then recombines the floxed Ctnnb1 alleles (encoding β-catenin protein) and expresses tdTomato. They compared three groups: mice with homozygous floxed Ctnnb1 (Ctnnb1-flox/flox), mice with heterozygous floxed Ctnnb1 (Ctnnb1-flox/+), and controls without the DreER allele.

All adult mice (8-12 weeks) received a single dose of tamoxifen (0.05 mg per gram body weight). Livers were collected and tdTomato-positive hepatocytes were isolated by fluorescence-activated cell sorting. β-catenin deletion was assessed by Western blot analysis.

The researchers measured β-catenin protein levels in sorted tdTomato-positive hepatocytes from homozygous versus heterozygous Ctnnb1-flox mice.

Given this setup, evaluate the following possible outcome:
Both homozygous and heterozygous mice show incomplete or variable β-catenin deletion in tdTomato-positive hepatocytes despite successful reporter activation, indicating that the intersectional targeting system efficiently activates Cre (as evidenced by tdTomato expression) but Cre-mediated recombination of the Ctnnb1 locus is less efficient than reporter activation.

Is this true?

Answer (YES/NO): NO